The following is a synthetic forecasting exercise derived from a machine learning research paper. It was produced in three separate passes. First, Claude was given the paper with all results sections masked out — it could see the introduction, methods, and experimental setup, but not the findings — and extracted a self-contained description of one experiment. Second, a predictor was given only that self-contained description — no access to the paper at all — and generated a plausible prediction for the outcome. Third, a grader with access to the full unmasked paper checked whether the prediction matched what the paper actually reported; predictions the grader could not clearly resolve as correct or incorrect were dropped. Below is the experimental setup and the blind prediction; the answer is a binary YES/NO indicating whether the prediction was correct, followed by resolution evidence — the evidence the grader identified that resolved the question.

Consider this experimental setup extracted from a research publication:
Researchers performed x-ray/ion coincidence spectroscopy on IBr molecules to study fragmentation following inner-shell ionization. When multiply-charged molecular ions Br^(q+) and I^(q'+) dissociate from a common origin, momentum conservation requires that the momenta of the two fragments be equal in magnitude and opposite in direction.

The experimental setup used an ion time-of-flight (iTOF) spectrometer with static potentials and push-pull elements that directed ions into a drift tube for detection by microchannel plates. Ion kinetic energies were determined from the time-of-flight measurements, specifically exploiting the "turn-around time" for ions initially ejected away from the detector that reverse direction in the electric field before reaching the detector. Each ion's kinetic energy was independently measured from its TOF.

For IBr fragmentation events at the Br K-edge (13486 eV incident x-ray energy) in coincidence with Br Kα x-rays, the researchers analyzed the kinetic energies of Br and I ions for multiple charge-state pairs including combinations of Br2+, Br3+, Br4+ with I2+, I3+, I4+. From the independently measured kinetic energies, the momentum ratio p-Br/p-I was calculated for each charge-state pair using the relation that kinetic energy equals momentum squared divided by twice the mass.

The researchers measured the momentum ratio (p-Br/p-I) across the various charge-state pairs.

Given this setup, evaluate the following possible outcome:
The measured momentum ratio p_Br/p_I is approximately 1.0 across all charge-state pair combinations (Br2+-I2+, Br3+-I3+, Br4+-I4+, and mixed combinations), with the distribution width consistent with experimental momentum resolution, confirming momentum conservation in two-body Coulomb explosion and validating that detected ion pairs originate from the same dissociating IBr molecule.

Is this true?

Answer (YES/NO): YES